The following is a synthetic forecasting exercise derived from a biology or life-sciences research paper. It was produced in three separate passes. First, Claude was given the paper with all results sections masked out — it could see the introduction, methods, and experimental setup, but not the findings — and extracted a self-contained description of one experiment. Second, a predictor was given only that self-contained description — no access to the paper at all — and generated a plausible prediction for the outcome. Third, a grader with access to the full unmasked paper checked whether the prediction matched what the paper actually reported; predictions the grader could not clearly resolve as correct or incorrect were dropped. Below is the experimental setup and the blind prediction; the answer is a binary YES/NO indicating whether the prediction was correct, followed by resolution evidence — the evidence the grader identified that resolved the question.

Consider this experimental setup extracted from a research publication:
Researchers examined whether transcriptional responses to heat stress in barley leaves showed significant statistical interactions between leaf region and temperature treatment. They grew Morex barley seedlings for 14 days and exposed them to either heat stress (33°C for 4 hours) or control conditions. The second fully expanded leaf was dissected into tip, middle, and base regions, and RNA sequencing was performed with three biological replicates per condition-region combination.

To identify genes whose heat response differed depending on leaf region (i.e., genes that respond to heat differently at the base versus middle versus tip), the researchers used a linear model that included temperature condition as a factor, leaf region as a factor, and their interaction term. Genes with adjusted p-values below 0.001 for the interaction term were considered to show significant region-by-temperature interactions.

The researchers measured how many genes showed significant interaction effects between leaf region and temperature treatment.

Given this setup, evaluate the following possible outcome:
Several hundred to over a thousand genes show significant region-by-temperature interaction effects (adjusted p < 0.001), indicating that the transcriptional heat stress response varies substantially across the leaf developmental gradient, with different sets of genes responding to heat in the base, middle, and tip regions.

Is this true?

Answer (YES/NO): NO